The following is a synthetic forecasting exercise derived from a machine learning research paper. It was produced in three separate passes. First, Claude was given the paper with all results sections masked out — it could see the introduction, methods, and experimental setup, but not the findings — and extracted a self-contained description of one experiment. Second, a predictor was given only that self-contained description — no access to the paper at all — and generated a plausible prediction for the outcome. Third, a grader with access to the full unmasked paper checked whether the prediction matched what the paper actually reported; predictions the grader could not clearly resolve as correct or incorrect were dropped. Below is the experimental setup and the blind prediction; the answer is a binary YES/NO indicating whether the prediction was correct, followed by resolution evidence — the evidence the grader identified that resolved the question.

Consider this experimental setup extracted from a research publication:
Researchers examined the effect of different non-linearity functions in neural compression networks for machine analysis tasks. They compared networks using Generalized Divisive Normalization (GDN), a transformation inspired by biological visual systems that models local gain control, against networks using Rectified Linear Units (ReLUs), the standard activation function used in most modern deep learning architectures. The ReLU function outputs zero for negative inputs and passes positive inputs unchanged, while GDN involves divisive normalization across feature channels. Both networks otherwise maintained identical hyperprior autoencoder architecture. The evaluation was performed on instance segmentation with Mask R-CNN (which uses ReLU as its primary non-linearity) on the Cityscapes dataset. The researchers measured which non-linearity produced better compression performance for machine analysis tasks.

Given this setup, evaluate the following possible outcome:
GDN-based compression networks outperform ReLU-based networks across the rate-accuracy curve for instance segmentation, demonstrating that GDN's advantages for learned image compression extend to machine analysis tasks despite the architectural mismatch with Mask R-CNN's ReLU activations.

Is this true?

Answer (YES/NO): NO